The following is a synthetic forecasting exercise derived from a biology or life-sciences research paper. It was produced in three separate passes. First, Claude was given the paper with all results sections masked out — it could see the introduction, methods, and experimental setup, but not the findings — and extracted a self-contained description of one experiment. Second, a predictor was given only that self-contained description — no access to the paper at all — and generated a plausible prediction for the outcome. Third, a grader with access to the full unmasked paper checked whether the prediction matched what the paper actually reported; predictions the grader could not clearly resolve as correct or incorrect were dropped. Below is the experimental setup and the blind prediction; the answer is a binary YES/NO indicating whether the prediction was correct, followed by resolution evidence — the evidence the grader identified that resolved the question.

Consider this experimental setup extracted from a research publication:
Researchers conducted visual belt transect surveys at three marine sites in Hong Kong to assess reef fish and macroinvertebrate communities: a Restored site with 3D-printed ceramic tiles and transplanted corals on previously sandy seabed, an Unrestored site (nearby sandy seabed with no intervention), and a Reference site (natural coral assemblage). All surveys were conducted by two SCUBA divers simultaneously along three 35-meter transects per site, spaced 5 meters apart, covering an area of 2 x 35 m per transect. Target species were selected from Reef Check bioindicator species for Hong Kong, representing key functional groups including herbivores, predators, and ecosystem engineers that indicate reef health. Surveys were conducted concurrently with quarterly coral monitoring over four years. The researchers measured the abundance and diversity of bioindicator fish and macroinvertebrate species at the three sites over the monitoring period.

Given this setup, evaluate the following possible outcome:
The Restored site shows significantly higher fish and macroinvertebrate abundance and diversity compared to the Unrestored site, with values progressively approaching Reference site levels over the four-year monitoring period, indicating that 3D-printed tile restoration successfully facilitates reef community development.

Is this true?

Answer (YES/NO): NO